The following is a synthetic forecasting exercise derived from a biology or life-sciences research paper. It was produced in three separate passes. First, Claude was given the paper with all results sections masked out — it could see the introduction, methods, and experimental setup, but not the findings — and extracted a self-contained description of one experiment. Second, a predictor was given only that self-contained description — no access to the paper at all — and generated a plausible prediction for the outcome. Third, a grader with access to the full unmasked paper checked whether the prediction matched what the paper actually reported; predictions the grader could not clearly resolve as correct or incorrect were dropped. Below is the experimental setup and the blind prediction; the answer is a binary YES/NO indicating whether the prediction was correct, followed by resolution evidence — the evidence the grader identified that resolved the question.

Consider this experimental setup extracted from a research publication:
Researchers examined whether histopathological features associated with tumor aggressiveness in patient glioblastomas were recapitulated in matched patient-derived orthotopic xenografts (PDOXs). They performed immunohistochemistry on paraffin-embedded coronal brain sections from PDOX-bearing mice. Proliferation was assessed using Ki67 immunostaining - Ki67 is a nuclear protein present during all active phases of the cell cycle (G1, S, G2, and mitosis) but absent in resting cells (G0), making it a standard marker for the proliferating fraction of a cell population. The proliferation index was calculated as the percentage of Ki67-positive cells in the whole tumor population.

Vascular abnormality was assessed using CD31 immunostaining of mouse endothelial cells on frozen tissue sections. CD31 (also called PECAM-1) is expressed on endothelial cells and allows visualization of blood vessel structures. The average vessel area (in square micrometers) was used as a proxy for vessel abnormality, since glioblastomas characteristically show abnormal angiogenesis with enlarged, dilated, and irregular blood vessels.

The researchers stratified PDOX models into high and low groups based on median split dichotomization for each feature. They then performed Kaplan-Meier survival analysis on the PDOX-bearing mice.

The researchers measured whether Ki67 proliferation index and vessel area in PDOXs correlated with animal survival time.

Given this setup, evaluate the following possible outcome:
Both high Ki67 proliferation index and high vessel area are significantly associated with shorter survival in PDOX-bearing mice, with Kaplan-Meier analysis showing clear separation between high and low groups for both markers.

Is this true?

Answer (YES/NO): NO